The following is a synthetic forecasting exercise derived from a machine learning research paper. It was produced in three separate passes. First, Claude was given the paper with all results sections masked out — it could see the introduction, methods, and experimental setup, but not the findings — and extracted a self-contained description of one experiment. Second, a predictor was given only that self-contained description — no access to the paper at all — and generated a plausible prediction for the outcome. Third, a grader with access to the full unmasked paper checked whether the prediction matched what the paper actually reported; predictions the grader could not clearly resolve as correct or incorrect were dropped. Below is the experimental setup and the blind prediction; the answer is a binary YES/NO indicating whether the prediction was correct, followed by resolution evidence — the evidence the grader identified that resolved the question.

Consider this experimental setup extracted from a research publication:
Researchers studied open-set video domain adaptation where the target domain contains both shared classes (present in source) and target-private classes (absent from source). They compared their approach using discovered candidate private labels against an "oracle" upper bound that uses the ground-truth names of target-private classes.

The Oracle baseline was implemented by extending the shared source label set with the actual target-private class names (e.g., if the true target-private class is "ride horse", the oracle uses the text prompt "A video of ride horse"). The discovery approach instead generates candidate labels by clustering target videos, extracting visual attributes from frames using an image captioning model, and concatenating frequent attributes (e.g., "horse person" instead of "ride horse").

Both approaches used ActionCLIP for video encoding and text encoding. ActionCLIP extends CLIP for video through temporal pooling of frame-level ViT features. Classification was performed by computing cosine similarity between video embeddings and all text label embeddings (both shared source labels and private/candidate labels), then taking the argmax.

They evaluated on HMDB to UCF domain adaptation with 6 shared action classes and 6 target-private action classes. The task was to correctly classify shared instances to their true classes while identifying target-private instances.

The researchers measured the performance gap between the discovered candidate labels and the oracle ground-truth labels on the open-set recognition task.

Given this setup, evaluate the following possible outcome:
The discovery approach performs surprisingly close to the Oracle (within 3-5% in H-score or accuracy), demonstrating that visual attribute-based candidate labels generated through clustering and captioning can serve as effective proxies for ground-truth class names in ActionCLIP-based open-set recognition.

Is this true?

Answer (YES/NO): NO